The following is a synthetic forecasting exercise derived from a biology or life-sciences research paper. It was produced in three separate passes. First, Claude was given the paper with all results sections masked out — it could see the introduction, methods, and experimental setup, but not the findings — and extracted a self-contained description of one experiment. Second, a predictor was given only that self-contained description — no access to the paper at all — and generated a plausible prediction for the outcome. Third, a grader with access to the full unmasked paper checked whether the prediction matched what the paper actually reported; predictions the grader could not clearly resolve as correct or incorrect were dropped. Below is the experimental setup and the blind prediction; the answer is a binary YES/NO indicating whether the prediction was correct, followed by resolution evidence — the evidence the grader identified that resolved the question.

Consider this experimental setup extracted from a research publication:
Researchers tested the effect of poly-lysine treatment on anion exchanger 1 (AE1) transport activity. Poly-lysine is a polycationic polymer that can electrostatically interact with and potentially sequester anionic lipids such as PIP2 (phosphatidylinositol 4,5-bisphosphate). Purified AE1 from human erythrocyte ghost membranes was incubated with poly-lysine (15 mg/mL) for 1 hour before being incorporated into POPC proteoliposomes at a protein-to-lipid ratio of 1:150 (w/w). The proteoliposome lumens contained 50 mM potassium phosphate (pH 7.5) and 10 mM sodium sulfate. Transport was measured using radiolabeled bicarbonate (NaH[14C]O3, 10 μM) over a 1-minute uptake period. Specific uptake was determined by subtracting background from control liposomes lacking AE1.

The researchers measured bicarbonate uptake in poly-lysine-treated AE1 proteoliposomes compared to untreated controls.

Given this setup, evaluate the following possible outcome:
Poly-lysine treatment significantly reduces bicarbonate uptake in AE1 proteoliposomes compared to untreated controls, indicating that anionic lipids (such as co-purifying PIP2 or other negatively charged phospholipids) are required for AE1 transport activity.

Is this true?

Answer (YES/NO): NO